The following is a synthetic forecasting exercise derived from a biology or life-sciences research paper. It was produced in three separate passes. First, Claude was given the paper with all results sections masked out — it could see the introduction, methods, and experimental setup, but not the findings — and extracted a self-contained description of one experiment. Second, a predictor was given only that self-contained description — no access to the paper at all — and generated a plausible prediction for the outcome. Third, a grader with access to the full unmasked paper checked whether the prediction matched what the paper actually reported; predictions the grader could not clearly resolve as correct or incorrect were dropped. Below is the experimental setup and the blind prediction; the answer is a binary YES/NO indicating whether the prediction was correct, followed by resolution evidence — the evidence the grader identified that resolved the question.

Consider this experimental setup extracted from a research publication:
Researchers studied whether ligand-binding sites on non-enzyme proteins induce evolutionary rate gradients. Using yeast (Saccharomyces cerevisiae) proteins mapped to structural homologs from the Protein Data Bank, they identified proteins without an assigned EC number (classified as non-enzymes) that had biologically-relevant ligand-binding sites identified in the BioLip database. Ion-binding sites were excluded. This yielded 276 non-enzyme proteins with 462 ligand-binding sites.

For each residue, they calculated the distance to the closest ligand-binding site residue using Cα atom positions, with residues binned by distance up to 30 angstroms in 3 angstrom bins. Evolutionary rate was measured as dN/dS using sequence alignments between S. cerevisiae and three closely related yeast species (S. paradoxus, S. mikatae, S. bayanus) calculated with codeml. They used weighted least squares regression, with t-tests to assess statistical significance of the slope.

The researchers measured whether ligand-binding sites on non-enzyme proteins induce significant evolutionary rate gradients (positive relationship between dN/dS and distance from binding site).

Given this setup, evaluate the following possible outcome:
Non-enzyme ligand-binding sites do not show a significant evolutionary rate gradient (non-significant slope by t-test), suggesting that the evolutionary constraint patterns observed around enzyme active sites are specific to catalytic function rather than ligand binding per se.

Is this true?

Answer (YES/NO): YES